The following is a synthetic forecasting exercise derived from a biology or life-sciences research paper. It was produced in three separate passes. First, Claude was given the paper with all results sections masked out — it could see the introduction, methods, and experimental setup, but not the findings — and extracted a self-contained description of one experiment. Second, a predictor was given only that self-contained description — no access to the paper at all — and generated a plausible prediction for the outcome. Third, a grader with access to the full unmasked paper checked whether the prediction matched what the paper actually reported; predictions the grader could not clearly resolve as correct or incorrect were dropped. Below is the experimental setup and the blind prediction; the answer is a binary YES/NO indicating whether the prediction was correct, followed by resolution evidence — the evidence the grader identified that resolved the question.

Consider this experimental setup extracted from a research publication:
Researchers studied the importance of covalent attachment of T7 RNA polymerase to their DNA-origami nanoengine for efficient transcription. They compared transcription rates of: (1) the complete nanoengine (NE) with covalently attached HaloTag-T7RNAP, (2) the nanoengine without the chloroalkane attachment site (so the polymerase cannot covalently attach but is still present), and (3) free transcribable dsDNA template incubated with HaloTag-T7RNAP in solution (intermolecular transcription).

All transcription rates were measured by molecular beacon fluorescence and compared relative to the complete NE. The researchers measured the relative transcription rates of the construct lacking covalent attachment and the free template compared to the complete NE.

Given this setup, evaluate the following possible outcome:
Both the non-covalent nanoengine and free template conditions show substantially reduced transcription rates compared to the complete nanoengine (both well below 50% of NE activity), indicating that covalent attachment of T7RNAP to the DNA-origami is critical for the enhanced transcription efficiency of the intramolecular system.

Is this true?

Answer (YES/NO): YES